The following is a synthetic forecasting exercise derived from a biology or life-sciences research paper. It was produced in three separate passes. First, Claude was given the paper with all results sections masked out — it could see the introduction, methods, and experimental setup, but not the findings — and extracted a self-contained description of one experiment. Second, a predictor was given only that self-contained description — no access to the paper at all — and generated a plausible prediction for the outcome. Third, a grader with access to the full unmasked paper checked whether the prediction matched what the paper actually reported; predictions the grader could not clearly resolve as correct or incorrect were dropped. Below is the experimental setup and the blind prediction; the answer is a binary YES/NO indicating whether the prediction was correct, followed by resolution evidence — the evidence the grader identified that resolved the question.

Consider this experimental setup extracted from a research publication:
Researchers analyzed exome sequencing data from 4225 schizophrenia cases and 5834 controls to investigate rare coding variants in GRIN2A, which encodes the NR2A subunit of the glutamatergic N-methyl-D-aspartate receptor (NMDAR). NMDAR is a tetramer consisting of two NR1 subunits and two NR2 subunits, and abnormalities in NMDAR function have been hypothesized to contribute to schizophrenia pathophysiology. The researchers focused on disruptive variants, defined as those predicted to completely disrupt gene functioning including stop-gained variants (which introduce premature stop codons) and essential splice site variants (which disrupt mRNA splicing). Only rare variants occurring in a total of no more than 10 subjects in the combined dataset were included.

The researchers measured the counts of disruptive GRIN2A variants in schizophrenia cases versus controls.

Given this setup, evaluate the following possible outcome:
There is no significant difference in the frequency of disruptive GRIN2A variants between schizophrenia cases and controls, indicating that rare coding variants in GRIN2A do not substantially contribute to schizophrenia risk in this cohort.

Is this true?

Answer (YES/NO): NO